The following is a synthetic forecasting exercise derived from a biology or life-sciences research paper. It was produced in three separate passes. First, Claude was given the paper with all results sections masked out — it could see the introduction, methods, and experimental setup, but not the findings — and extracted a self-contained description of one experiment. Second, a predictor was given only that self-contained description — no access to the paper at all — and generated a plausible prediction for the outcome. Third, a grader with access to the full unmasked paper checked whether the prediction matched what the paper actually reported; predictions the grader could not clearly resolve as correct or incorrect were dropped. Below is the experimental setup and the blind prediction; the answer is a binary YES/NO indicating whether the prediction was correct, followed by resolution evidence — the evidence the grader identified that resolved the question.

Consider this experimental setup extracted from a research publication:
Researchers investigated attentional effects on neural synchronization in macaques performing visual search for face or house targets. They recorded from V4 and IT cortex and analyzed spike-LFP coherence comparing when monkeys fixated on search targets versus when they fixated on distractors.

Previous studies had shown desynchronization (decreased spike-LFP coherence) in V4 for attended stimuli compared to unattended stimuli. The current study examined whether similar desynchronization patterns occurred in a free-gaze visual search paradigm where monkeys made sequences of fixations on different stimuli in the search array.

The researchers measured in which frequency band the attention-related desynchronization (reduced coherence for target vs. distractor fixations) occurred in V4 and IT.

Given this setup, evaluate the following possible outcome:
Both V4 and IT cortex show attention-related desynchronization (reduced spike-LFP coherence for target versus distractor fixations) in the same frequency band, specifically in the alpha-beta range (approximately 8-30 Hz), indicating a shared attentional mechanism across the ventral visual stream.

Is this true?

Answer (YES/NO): NO